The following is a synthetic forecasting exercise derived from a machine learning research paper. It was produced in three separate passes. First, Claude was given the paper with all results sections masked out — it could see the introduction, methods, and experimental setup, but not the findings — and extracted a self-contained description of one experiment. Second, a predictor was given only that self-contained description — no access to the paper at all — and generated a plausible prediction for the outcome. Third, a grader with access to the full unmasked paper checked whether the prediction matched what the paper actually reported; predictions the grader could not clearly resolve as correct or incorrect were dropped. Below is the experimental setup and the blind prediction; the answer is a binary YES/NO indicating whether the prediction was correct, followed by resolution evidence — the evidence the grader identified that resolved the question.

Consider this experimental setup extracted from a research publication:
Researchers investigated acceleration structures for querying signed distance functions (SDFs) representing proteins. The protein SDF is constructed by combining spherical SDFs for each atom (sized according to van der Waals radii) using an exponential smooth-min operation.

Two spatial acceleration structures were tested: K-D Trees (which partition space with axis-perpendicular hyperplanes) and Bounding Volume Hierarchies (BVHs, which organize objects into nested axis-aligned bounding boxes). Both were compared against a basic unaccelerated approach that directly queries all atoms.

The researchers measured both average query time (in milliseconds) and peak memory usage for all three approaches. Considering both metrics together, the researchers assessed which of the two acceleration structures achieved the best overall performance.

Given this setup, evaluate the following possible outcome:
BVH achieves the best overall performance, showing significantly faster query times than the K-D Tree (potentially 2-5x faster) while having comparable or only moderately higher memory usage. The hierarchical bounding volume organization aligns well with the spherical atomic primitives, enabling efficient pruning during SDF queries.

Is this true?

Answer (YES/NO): NO